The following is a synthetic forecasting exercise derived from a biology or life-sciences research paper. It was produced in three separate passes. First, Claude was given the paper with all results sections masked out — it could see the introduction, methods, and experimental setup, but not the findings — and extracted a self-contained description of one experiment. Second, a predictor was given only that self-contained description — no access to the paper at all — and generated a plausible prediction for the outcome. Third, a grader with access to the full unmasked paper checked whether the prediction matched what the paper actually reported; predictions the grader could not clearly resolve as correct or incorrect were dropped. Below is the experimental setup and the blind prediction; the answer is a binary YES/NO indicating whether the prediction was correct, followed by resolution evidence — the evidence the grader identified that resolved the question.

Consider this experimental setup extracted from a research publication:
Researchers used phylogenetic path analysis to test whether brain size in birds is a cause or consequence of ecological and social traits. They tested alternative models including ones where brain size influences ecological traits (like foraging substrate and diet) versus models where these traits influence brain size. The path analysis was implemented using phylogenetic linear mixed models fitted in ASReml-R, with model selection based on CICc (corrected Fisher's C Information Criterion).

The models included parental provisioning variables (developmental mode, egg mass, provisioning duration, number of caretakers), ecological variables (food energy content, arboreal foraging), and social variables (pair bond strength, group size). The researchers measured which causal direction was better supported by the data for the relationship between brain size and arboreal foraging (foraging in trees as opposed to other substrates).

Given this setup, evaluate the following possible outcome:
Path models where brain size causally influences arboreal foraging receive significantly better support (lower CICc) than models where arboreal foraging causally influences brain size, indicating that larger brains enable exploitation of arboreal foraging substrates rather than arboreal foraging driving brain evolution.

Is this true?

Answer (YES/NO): NO